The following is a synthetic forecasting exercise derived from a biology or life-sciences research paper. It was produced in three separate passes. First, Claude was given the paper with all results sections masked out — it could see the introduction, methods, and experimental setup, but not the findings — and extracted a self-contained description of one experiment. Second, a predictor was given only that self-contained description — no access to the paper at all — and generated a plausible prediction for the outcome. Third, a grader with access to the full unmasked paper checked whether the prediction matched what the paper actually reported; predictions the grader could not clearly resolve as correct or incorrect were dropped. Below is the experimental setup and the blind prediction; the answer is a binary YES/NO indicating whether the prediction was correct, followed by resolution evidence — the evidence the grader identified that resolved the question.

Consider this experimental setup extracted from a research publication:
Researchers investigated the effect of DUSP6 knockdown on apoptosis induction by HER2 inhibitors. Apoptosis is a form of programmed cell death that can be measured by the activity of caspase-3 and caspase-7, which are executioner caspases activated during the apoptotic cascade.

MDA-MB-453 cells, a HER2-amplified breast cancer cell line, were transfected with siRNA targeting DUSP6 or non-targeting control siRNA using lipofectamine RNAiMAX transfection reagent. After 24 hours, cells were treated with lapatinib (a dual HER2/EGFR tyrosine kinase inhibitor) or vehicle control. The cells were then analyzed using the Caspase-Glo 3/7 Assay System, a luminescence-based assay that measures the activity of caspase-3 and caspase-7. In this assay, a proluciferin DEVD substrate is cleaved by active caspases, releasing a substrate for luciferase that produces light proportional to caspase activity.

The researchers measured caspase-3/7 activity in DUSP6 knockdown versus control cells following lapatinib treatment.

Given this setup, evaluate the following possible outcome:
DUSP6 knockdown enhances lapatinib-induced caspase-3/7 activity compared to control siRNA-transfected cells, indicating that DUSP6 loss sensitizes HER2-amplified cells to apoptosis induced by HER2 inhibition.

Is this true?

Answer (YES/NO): YES